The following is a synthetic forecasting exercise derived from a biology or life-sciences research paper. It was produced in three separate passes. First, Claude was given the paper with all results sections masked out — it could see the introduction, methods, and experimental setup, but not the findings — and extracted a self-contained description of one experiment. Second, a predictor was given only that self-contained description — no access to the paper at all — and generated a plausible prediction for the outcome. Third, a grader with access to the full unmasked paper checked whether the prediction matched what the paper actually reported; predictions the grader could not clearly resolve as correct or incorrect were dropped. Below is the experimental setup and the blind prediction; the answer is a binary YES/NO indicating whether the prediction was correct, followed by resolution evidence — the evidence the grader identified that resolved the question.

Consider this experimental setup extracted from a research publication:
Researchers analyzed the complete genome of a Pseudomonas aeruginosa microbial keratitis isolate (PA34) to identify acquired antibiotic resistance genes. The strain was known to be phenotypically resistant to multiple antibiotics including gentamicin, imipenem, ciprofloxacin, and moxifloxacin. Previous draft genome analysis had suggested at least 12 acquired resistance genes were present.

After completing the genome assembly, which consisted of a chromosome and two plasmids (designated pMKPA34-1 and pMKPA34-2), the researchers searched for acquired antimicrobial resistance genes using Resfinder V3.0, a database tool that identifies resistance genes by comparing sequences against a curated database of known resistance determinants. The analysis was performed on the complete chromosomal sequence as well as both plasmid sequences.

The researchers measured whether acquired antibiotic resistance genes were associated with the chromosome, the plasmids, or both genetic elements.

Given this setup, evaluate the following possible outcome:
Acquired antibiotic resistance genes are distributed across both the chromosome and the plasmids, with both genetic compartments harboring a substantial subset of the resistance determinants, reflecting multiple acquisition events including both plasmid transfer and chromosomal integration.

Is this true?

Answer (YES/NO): NO